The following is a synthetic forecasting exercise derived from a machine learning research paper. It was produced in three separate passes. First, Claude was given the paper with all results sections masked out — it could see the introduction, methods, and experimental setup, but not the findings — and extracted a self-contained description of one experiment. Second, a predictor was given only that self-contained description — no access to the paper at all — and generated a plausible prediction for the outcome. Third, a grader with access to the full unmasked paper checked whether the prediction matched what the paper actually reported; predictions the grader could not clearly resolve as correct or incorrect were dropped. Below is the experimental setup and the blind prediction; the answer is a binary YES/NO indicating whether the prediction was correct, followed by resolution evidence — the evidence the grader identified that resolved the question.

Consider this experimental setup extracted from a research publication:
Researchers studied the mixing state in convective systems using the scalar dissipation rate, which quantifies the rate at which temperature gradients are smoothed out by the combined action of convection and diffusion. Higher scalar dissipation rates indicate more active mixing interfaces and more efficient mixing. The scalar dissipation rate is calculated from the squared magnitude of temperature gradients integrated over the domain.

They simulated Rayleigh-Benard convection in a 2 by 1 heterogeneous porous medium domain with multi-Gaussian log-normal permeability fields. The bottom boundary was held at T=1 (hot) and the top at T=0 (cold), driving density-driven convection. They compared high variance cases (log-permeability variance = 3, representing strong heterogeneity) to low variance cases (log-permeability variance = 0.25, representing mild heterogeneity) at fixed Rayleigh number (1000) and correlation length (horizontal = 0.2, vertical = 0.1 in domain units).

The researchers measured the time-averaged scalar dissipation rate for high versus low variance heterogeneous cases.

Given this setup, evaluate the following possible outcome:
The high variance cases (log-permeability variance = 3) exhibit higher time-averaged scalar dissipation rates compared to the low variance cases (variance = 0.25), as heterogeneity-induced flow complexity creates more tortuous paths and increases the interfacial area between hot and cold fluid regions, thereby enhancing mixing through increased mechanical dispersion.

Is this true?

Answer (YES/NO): YES